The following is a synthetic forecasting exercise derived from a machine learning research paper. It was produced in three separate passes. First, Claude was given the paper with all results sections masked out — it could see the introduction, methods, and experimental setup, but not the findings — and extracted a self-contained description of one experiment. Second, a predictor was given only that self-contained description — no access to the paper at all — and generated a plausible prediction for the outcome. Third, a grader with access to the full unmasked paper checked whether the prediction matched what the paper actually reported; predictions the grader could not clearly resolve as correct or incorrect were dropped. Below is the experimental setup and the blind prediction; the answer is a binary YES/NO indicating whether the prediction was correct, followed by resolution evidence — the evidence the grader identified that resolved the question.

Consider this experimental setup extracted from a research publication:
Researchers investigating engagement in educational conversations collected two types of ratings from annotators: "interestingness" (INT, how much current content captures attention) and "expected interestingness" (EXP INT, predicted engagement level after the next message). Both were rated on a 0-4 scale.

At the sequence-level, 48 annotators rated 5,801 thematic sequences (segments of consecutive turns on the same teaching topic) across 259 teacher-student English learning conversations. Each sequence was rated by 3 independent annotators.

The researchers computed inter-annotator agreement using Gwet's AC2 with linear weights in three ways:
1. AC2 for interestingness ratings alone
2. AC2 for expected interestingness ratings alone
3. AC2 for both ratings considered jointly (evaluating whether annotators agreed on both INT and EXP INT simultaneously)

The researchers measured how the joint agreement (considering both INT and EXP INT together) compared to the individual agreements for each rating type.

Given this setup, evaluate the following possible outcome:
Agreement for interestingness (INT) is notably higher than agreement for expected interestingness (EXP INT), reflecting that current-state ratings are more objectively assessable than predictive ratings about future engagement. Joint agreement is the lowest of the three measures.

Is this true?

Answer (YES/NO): NO